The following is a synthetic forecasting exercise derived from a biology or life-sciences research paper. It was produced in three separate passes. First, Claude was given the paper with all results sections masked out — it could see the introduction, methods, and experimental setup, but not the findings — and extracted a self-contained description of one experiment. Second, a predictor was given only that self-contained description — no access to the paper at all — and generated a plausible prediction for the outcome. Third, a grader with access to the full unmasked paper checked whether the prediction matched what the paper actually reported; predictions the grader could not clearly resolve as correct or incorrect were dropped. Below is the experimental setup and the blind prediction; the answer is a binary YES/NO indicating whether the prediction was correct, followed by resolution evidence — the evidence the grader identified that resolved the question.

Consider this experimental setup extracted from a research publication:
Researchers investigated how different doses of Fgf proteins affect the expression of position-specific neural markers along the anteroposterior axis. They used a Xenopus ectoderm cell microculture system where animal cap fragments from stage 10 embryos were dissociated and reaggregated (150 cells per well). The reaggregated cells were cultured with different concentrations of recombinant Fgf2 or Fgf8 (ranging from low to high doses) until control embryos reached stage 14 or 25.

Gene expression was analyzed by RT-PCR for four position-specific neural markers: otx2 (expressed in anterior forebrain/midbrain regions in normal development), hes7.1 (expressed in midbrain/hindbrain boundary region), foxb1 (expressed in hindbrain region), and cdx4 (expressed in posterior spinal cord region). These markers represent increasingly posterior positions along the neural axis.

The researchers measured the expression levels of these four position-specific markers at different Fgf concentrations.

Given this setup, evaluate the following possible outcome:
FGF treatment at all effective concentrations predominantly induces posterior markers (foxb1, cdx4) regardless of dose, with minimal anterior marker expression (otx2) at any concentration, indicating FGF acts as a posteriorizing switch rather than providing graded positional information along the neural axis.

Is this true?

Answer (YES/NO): NO